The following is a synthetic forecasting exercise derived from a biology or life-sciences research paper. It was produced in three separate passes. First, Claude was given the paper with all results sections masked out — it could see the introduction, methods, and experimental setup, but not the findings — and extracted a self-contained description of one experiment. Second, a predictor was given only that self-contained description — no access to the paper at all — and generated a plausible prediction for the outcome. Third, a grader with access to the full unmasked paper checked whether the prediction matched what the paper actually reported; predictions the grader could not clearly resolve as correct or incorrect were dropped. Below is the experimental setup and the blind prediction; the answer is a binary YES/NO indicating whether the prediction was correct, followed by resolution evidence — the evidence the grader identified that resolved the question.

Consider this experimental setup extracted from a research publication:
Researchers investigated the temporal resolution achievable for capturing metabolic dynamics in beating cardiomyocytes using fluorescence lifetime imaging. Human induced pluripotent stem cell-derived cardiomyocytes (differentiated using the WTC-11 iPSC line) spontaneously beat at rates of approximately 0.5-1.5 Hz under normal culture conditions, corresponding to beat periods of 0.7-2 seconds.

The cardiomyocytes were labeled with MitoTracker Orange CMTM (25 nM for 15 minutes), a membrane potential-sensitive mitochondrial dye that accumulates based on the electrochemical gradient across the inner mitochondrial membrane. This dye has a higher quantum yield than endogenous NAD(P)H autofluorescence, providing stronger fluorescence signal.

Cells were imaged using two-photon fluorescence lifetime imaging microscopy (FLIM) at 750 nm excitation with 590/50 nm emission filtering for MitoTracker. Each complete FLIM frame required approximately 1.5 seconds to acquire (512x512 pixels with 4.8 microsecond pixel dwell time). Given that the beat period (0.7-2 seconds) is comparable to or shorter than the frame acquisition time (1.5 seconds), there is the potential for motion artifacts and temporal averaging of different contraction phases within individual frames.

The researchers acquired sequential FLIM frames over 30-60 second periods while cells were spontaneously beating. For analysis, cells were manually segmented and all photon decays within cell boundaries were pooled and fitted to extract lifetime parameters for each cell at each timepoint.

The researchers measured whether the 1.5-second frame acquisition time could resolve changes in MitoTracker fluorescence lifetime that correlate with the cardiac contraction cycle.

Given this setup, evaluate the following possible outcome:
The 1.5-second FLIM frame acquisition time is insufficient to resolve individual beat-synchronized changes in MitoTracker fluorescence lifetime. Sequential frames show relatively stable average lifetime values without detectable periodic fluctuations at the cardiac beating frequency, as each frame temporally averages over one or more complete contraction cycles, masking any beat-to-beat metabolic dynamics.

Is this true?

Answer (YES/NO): NO